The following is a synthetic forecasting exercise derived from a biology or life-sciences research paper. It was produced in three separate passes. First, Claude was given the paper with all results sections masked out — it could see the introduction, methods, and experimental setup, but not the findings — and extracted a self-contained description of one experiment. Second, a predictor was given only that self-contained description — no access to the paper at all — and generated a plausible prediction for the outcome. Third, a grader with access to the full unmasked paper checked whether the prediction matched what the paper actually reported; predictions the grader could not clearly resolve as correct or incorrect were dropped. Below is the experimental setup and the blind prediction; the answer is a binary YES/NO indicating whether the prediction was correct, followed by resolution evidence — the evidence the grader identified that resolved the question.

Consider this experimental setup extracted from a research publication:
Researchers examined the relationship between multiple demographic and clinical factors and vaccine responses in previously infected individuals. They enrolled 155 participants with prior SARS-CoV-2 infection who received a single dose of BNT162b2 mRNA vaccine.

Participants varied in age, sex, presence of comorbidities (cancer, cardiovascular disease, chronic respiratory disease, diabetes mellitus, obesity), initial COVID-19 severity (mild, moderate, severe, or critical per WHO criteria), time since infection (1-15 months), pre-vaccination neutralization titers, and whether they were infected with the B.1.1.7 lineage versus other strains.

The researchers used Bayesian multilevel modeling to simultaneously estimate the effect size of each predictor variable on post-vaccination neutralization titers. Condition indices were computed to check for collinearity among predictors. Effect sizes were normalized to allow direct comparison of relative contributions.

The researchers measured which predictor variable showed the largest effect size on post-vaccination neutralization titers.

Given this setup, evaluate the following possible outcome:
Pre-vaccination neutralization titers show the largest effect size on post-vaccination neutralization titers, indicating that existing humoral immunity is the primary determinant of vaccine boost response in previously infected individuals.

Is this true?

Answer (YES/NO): YES